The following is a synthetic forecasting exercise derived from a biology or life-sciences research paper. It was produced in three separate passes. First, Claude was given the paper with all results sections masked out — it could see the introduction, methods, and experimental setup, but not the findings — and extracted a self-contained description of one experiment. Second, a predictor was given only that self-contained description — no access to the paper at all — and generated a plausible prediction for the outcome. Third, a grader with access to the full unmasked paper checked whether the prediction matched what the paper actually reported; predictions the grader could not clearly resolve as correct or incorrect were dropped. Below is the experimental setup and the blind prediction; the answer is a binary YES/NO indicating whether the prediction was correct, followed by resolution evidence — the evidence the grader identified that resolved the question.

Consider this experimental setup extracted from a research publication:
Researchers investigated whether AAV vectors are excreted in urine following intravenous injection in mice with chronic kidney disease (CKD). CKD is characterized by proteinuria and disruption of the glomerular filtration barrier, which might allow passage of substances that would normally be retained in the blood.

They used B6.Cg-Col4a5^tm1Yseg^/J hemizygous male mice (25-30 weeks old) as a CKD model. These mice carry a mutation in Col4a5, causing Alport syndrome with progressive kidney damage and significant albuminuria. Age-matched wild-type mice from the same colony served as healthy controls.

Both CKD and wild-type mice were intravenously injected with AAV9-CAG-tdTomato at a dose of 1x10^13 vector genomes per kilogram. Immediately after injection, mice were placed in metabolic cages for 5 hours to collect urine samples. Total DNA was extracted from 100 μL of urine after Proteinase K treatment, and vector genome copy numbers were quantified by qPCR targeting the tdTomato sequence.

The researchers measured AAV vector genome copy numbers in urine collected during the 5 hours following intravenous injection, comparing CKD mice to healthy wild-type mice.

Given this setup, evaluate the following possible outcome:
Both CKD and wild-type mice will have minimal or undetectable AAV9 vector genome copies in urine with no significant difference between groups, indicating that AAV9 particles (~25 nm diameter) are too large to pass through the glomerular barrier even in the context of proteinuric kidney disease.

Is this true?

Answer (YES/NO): NO